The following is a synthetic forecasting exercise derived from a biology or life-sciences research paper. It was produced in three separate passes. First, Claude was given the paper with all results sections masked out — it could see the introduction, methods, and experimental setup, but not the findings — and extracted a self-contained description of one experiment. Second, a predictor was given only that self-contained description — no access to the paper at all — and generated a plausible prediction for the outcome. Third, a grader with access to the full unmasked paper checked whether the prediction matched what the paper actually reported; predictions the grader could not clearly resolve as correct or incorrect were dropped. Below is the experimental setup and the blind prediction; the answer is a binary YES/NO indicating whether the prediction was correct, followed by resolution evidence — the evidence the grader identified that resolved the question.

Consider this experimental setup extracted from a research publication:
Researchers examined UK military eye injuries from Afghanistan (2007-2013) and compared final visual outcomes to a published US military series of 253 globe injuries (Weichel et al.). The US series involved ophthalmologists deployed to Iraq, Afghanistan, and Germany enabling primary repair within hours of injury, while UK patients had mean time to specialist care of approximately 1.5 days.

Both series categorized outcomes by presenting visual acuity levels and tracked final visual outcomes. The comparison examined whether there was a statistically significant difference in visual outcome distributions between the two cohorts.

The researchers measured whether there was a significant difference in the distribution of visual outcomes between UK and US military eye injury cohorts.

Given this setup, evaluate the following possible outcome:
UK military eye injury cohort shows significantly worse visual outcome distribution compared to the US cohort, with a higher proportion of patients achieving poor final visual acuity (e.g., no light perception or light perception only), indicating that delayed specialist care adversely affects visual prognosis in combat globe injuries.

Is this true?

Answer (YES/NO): NO